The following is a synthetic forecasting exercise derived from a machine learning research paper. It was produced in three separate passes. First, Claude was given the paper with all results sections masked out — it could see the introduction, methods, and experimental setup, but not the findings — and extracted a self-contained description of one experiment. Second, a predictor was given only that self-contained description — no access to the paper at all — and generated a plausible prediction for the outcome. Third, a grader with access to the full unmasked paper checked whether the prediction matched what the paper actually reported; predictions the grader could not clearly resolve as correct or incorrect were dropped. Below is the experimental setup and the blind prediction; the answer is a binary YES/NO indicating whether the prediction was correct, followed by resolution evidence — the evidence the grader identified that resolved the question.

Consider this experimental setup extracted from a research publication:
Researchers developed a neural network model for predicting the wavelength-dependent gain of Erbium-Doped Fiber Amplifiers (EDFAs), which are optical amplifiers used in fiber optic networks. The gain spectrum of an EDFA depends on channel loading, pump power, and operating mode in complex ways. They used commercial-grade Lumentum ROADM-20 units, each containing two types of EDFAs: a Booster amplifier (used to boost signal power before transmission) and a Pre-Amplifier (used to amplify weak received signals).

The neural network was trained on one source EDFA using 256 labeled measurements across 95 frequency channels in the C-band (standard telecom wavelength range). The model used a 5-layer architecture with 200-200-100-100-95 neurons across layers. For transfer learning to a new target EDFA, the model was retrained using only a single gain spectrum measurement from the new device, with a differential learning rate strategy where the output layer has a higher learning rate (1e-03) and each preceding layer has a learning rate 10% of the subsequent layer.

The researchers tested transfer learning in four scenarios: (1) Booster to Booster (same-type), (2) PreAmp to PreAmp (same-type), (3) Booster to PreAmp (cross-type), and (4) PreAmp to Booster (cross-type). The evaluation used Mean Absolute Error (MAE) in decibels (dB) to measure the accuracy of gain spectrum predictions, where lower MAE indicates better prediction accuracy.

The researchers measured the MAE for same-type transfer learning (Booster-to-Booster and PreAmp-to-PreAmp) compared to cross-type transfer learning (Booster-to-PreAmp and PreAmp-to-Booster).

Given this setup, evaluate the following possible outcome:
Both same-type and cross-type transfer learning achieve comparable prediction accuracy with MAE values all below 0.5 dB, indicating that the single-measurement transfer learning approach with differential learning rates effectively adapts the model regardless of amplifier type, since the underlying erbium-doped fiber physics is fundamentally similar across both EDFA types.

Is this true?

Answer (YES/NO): YES